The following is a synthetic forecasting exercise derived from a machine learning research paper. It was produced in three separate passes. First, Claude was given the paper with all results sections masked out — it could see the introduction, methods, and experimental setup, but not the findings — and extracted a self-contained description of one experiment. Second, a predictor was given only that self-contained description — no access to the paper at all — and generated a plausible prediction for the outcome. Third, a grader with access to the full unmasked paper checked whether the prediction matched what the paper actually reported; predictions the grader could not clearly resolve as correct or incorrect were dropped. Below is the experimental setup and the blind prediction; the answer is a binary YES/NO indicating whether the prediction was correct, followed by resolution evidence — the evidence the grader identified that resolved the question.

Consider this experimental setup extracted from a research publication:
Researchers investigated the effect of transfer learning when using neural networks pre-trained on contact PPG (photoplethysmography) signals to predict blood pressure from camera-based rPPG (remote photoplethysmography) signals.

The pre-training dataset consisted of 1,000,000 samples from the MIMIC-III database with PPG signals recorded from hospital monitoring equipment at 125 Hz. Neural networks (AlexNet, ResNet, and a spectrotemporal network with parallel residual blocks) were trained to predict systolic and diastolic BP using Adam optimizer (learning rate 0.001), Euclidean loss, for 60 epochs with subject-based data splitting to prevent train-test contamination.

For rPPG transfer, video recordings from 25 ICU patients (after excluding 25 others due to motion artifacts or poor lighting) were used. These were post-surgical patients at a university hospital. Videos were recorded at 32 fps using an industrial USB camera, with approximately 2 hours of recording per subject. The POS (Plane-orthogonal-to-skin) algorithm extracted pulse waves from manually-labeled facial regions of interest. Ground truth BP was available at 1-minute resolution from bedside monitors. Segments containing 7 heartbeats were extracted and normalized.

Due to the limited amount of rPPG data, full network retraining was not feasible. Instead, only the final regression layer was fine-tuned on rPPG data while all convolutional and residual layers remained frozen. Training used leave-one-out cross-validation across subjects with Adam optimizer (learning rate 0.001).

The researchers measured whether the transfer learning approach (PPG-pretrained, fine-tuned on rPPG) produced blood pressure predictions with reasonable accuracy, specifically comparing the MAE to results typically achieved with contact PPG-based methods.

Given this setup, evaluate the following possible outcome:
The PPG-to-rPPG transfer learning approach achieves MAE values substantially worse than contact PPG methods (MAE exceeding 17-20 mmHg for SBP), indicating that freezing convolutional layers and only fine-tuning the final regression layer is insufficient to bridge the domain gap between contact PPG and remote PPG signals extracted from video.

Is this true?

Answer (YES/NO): NO